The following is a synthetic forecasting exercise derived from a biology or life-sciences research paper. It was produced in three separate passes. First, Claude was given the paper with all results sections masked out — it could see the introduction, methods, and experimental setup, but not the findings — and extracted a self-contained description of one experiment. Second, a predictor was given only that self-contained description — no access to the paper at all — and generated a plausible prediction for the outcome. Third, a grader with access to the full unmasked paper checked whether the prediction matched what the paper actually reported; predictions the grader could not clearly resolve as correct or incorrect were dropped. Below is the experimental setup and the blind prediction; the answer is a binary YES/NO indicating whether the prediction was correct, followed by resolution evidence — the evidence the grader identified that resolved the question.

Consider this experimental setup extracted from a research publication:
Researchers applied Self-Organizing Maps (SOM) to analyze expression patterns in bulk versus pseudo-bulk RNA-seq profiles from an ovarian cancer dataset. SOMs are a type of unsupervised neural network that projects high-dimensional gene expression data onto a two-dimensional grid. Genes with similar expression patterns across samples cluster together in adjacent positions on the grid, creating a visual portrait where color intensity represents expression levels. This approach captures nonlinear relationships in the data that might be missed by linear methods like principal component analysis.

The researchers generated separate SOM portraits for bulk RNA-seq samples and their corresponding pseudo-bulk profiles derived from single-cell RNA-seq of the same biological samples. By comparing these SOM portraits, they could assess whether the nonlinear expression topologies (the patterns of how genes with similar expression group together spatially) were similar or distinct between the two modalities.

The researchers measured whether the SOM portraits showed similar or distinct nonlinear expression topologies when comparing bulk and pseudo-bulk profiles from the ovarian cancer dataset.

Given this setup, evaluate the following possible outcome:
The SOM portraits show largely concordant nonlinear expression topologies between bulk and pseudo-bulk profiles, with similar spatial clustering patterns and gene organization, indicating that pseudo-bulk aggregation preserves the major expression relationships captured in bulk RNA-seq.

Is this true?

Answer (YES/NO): NO